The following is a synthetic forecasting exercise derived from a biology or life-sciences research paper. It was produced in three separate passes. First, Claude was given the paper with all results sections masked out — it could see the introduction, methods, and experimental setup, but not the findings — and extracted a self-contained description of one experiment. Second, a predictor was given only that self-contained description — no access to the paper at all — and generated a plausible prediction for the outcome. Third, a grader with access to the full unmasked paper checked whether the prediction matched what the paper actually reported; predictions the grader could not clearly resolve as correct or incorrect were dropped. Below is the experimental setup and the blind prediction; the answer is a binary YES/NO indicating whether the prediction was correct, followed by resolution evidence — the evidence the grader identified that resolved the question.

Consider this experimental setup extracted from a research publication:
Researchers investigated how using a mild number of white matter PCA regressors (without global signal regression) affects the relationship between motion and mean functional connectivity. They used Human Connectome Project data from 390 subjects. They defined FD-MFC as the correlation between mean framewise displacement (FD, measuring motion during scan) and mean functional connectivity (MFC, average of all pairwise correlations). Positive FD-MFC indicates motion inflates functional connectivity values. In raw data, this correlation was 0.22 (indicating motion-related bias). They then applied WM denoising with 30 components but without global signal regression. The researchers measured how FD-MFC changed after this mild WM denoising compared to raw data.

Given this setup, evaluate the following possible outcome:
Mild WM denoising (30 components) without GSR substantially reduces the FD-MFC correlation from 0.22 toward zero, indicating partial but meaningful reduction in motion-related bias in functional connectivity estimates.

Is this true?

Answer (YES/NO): NO